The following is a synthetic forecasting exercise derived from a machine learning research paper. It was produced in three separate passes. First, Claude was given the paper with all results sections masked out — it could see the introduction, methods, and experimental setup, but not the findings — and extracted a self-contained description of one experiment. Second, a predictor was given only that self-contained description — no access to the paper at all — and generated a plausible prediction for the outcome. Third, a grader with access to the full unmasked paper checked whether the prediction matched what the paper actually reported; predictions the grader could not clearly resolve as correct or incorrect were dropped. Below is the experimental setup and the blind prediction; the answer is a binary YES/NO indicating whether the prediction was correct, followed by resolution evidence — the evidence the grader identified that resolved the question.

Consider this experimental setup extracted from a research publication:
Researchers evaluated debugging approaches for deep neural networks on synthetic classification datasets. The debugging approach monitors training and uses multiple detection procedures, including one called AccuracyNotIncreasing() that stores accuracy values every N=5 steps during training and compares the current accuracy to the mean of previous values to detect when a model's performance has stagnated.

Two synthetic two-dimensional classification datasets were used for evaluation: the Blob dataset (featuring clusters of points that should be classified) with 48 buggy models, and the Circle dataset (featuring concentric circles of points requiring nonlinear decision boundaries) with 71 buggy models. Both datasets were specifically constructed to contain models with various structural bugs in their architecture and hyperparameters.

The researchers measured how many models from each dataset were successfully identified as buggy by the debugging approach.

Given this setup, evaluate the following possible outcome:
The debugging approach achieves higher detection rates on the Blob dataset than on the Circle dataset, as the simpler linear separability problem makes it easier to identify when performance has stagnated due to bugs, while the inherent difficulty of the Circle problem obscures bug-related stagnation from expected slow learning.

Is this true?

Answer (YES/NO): YES